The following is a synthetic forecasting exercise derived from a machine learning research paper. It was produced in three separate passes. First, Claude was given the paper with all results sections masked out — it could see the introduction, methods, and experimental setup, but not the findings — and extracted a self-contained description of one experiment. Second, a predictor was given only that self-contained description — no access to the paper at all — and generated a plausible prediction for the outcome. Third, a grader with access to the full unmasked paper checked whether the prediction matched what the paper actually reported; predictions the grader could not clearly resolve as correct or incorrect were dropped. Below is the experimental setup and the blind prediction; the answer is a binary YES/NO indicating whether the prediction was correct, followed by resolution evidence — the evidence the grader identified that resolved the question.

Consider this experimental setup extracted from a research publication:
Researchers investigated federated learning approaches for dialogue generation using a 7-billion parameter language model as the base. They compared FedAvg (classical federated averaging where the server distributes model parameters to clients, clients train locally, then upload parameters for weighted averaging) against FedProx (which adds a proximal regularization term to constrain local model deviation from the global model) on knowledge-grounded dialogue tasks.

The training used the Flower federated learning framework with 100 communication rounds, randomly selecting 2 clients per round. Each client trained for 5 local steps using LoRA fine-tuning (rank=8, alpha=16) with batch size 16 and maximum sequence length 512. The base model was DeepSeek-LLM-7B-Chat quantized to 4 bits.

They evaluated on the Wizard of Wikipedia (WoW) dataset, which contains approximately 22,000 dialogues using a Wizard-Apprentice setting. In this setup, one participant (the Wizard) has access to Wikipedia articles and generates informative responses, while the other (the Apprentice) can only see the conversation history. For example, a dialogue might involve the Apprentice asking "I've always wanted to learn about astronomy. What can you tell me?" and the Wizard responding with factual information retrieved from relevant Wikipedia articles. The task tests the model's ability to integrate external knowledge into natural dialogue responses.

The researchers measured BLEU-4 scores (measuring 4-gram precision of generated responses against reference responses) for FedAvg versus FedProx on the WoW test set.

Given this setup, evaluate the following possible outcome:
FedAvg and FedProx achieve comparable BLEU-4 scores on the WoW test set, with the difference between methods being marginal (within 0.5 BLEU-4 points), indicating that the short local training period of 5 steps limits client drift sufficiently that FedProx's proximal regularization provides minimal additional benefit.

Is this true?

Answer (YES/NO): YES